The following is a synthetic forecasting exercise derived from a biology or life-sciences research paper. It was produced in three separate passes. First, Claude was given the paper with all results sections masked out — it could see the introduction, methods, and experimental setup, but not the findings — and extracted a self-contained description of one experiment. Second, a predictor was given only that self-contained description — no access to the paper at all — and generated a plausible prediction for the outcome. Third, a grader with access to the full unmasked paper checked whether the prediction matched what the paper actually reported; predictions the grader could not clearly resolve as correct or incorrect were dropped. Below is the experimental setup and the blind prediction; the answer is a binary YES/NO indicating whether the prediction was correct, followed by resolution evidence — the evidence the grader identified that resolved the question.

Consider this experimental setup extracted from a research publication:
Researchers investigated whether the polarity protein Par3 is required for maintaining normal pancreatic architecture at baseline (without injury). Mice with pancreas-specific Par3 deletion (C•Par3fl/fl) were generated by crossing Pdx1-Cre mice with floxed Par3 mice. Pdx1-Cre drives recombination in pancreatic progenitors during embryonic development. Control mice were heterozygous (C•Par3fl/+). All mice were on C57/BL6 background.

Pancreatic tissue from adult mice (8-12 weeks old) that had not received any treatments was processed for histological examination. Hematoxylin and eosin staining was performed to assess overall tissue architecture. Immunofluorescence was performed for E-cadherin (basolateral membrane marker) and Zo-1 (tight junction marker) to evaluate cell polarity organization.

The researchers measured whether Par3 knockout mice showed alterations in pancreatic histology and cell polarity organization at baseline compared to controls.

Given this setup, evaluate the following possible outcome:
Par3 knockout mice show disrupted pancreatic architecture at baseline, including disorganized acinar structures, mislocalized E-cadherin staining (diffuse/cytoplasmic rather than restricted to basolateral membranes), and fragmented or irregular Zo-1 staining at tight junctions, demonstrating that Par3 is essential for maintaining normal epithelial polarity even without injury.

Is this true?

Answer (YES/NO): NO